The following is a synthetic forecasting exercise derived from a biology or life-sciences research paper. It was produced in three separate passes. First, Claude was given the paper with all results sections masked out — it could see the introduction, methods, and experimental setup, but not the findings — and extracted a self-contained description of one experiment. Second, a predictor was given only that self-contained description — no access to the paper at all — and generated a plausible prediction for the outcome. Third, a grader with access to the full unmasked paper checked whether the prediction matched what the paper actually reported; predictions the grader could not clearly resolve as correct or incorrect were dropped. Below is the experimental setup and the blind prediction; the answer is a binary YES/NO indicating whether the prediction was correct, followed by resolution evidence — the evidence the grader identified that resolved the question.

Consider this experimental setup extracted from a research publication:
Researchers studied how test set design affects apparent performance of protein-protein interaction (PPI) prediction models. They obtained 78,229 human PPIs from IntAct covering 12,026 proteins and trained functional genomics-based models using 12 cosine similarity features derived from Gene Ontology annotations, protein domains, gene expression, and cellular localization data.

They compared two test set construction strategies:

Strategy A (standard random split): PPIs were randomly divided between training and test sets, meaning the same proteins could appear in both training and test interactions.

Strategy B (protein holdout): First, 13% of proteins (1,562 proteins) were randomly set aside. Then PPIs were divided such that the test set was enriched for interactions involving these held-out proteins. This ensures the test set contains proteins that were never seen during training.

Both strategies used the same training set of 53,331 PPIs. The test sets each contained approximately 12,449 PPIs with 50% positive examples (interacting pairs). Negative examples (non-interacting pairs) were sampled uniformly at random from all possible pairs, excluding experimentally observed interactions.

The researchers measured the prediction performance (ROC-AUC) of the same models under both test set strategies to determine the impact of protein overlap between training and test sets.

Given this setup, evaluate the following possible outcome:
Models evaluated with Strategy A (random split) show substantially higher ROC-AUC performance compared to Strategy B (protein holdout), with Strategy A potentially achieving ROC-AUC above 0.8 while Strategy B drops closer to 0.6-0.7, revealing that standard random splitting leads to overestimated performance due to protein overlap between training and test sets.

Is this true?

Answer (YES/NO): NO